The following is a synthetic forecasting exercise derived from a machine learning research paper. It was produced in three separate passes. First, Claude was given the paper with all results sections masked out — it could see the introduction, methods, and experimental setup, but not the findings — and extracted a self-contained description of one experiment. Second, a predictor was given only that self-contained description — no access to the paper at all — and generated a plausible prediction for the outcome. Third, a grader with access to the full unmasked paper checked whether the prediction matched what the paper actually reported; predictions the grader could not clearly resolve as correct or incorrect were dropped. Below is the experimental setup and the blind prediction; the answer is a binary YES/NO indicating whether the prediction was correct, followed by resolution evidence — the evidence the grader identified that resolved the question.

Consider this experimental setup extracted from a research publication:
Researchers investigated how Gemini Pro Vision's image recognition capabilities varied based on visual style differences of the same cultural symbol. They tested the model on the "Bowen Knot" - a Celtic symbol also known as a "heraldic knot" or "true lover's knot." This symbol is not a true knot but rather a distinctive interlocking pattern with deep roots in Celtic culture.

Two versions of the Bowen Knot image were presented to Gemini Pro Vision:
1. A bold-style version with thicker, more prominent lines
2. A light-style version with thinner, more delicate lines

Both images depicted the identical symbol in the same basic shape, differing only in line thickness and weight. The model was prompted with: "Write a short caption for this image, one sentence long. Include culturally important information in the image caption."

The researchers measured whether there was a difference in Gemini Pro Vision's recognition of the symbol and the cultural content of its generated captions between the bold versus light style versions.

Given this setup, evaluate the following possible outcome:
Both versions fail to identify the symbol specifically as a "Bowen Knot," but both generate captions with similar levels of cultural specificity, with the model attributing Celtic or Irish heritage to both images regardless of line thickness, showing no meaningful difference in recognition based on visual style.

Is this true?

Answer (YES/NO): NO